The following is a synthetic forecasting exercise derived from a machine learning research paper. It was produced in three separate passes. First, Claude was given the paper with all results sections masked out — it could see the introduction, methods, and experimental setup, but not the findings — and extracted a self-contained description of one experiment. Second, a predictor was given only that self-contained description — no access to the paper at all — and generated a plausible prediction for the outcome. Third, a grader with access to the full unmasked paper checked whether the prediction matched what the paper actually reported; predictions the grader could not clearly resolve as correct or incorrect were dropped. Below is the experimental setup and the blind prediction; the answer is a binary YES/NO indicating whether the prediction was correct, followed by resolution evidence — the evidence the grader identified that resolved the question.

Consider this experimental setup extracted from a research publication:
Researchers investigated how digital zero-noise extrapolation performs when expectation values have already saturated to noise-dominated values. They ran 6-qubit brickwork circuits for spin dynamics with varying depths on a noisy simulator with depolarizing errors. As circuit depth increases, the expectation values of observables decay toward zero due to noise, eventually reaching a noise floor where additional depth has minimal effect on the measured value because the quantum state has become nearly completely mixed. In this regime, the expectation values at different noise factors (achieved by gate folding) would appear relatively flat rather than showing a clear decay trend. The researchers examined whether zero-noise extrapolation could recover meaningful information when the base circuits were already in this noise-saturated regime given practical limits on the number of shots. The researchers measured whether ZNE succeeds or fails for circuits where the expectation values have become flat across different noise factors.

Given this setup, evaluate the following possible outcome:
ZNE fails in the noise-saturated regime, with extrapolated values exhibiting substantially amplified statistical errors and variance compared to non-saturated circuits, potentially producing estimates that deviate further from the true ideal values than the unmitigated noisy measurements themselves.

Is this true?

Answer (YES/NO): NO